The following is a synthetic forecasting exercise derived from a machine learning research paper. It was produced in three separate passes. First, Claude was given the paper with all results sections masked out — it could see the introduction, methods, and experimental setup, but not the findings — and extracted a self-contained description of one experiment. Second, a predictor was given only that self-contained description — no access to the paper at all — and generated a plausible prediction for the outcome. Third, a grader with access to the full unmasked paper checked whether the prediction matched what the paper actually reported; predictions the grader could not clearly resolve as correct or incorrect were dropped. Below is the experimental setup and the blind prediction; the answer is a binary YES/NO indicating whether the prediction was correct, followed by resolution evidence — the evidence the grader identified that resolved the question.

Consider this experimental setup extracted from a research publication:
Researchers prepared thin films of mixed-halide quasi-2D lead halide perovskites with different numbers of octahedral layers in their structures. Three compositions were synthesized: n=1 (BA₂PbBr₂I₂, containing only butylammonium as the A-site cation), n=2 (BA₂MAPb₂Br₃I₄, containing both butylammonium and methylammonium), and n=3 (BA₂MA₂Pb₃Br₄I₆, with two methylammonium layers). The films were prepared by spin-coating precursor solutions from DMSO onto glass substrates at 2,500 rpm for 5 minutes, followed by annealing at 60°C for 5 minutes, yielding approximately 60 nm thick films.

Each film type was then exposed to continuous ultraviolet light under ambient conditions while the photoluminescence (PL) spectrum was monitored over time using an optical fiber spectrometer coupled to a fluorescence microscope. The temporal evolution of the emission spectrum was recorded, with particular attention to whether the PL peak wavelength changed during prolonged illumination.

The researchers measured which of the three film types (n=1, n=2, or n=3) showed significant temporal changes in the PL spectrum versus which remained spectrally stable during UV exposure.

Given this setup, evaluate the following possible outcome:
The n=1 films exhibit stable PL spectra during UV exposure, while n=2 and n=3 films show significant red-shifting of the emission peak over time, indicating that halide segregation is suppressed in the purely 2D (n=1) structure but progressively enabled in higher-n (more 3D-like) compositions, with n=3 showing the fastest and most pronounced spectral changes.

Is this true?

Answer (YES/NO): NO